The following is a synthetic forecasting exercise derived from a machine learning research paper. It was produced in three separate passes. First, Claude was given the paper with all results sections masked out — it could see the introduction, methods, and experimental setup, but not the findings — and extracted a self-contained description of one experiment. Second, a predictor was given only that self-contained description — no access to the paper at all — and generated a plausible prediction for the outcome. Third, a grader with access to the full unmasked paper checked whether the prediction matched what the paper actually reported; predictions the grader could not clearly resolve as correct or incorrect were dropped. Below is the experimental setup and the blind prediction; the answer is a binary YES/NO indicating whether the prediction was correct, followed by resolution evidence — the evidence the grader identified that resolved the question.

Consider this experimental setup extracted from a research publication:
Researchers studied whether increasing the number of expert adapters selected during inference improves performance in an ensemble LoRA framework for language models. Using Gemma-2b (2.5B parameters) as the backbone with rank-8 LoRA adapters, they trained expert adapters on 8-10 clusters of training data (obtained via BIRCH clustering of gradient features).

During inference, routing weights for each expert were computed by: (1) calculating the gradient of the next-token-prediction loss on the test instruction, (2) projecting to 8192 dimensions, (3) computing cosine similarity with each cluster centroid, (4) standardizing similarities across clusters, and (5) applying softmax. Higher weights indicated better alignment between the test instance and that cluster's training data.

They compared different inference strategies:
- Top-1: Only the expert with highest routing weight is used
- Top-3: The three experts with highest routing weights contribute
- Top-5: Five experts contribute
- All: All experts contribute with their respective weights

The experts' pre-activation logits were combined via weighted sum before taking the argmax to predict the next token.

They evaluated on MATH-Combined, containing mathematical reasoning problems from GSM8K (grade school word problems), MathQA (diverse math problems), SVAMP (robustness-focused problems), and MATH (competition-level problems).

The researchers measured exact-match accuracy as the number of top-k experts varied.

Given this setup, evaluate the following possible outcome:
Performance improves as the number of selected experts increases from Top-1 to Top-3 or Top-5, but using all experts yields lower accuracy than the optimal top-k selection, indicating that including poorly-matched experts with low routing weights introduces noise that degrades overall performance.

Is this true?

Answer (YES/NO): NO